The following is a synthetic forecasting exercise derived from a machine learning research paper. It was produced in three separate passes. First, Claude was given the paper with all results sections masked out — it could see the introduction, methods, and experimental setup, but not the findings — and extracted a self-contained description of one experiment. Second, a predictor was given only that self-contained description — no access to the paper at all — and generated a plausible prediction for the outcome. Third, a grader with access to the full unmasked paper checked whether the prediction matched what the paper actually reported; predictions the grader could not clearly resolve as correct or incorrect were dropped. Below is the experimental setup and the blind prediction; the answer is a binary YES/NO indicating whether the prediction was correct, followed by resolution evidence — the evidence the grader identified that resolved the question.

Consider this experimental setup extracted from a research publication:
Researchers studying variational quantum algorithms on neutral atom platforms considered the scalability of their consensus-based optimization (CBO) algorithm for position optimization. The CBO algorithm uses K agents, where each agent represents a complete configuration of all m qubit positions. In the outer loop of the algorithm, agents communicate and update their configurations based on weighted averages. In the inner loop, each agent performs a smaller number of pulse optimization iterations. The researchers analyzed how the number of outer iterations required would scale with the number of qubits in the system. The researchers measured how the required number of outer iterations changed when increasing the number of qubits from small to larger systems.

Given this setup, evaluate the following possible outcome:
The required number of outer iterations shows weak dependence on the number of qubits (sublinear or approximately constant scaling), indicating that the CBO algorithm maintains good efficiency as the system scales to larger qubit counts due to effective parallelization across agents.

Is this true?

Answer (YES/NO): YES